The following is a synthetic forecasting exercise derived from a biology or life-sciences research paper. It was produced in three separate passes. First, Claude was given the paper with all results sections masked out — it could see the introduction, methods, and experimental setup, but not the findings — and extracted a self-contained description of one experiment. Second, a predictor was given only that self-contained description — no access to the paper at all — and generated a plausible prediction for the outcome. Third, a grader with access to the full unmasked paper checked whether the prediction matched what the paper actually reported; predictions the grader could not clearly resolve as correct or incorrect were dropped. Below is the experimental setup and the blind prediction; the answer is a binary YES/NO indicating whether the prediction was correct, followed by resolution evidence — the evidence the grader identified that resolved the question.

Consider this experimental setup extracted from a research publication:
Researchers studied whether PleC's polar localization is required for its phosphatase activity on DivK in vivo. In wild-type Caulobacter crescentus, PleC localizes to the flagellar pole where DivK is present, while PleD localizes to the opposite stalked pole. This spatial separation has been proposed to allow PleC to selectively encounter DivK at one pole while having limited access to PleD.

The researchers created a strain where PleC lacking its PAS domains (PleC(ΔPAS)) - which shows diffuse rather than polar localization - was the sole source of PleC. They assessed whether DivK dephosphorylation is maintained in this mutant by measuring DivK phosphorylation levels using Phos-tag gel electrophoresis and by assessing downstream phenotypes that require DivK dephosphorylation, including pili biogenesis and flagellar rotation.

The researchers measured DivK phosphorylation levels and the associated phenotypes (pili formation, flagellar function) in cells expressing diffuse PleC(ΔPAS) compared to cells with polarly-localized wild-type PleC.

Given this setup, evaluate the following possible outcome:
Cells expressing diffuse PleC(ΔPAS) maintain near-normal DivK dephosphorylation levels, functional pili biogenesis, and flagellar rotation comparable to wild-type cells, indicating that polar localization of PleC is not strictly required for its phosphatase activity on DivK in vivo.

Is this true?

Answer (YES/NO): YES